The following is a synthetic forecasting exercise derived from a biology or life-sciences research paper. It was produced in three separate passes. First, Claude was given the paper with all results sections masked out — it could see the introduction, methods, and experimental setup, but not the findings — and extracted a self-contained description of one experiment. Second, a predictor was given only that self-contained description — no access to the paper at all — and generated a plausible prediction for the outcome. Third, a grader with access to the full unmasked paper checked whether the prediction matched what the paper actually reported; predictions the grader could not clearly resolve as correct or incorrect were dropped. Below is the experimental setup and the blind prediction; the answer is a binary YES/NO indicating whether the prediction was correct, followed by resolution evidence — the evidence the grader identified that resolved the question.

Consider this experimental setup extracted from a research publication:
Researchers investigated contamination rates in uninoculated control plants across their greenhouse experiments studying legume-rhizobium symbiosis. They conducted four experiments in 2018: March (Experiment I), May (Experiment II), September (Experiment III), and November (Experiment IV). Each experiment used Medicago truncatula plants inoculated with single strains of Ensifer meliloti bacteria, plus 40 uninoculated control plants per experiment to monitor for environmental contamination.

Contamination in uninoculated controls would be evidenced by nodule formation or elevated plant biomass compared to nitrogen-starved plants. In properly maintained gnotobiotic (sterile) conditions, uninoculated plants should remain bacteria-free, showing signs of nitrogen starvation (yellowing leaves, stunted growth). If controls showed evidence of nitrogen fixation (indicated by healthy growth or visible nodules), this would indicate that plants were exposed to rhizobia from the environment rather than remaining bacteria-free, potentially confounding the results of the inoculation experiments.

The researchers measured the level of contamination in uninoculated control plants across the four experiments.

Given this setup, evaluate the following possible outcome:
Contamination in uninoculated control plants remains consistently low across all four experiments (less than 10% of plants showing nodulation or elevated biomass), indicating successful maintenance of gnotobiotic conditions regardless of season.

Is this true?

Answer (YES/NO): NO